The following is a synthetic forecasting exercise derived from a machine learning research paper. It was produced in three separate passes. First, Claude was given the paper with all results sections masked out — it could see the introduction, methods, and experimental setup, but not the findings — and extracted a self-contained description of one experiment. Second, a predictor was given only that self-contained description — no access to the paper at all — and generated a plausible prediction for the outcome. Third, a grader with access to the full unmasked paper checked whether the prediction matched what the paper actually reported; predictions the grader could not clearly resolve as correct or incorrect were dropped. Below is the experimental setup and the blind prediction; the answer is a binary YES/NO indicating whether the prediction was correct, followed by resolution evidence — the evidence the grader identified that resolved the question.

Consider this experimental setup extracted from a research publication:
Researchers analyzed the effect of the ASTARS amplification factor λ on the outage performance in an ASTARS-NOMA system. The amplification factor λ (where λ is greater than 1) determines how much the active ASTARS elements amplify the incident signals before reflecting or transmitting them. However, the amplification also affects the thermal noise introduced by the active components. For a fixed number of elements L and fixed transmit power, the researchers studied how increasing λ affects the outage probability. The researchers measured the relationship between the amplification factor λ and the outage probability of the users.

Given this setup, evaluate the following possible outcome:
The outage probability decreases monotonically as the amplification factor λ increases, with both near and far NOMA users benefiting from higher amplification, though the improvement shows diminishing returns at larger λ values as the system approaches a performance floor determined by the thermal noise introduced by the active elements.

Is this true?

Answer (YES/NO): YES